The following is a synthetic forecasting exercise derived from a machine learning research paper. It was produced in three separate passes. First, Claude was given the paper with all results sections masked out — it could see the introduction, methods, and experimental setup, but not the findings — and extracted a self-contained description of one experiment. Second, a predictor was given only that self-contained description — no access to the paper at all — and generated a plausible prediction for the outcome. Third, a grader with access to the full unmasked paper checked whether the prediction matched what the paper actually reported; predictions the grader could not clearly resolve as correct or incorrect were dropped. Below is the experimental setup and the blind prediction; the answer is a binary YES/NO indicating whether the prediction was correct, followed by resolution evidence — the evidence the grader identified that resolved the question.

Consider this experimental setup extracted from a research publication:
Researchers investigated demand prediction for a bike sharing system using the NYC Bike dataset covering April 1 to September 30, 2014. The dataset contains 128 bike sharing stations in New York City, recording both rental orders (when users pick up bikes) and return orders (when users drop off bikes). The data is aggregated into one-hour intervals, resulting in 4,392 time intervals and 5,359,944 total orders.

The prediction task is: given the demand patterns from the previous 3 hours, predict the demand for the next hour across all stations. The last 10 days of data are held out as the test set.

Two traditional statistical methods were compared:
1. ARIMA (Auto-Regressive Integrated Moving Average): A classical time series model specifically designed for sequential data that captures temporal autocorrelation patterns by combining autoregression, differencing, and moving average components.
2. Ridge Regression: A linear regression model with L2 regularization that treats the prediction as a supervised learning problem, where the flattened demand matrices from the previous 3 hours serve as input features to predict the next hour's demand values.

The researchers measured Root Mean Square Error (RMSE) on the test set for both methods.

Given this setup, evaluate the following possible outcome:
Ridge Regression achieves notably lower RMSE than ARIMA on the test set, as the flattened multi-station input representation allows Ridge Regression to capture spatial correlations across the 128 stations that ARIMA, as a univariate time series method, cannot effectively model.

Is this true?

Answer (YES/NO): YES